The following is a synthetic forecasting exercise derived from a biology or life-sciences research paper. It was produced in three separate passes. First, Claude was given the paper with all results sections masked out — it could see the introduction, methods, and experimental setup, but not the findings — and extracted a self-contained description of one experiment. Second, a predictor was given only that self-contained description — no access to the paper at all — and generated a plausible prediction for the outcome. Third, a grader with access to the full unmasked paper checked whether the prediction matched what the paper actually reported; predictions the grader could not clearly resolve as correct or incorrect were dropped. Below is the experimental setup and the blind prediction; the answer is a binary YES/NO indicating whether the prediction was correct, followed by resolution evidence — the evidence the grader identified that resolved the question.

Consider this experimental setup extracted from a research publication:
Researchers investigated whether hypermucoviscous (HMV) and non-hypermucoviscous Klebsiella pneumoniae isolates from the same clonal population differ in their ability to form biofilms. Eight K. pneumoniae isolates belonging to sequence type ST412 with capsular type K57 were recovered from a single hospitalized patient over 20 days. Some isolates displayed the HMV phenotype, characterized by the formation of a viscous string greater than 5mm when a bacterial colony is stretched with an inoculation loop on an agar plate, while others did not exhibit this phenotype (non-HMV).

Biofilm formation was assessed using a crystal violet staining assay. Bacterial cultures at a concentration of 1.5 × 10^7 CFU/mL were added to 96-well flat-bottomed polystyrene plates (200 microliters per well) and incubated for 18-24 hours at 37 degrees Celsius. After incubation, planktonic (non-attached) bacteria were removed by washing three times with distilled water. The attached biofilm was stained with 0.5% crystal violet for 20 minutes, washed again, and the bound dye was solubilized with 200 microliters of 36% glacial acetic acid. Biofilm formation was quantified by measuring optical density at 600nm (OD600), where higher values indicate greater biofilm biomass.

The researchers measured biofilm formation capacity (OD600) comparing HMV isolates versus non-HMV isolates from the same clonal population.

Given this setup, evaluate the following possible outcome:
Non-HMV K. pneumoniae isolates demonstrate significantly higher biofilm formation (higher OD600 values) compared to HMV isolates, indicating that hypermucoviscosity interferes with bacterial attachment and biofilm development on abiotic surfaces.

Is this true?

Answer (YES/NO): YES